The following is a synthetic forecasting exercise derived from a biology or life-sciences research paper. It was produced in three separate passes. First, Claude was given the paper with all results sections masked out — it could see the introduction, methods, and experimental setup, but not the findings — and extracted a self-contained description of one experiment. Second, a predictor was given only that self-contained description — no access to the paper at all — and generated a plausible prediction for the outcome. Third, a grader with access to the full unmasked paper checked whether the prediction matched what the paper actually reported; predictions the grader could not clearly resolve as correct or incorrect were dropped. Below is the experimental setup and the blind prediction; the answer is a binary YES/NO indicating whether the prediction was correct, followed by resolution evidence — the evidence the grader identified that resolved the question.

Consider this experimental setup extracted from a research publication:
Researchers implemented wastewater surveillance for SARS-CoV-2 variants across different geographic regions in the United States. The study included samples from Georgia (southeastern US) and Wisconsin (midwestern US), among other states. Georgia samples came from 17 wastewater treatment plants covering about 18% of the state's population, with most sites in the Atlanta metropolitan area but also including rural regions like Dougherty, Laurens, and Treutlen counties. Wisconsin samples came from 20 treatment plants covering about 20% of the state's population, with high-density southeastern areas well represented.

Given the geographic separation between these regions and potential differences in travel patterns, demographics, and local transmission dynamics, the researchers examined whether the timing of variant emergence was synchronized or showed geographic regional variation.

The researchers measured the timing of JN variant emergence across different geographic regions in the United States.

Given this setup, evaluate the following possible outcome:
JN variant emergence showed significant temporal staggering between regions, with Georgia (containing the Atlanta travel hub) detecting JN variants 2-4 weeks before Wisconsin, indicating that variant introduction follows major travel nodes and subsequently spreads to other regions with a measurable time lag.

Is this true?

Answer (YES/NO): NO